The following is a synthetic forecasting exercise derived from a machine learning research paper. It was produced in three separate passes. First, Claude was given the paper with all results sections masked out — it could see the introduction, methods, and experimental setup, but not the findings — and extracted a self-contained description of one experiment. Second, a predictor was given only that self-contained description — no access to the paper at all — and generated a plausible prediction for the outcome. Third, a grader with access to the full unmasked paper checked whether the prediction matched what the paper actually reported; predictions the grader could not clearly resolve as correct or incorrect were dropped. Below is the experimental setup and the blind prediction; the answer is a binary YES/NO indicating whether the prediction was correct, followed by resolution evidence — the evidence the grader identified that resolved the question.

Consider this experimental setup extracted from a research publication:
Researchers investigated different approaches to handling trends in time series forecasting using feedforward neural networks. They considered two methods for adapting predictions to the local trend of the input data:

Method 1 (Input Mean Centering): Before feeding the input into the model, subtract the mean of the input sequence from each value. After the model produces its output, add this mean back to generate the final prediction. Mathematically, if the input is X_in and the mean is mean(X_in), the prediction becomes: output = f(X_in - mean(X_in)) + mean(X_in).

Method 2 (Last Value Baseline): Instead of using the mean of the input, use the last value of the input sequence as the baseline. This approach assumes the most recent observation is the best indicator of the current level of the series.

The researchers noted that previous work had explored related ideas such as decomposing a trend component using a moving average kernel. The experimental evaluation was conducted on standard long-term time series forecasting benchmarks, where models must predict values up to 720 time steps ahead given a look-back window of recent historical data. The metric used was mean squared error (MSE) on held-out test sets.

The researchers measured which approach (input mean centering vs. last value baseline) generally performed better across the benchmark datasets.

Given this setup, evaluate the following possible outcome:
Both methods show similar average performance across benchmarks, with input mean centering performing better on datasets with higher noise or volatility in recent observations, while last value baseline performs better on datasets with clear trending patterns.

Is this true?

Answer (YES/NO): NO